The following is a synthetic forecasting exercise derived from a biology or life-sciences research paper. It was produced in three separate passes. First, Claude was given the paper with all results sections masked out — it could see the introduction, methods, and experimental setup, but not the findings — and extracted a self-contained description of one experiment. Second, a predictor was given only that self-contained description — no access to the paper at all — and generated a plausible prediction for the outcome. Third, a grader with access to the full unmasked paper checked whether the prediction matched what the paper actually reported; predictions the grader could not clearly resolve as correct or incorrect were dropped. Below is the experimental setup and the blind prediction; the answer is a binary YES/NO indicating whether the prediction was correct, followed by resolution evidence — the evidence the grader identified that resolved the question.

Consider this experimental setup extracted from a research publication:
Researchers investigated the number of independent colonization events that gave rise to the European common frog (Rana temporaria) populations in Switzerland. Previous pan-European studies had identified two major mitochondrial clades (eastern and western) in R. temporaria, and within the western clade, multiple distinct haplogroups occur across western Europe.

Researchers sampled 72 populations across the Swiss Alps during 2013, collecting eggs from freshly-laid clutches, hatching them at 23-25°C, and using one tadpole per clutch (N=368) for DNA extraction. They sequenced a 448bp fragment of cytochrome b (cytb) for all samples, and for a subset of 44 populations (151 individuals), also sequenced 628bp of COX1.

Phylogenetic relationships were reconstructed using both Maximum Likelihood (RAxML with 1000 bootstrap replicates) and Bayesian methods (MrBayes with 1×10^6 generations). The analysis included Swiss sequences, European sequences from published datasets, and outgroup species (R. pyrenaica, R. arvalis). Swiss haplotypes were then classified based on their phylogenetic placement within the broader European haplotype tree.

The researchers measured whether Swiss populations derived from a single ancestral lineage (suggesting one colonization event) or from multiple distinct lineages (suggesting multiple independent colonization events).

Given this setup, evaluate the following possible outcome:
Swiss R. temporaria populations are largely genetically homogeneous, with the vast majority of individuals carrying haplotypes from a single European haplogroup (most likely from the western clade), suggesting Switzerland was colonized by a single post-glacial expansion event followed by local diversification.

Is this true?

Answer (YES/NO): NO